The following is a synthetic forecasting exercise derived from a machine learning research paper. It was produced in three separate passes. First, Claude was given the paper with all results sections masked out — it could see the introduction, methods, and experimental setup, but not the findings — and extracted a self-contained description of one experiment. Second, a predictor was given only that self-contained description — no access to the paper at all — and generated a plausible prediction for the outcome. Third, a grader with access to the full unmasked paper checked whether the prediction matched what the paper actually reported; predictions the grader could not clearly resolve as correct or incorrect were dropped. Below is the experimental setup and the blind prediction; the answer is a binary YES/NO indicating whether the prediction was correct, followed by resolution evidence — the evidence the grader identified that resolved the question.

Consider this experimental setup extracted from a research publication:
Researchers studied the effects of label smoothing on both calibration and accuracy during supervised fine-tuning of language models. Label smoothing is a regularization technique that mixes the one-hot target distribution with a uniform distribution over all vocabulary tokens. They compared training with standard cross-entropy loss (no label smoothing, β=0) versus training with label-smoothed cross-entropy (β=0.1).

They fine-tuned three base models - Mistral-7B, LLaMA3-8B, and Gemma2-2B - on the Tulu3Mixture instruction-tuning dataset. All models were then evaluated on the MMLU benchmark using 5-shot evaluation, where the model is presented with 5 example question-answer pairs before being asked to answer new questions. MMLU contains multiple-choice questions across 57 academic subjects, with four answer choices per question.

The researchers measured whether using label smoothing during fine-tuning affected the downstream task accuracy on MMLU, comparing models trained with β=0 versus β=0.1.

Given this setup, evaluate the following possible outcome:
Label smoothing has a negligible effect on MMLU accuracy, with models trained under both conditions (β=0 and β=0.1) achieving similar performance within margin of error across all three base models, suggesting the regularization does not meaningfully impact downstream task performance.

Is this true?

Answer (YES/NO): YES